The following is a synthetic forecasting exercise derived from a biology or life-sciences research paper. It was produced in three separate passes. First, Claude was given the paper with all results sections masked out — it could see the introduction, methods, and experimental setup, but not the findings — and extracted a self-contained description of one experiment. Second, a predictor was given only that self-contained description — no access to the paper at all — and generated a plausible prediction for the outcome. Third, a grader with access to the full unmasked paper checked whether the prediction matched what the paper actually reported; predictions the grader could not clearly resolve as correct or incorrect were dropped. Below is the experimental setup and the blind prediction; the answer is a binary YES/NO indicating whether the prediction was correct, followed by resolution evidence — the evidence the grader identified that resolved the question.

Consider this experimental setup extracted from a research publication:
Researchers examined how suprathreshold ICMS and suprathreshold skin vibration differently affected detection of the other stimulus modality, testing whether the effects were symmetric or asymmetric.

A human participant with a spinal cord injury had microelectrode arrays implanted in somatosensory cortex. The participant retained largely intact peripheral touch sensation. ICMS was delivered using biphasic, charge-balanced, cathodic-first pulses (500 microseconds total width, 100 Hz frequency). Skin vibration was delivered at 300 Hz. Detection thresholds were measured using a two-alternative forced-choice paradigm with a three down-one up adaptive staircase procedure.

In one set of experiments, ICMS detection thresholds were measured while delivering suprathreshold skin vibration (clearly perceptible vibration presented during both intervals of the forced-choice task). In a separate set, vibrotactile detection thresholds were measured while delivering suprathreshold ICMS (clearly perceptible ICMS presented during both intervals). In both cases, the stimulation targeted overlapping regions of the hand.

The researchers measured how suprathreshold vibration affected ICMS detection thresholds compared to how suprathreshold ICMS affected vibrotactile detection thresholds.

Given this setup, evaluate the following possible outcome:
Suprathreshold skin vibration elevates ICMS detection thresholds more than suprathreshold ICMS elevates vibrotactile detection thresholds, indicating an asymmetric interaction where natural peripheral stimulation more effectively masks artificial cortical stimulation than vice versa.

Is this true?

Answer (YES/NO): YES